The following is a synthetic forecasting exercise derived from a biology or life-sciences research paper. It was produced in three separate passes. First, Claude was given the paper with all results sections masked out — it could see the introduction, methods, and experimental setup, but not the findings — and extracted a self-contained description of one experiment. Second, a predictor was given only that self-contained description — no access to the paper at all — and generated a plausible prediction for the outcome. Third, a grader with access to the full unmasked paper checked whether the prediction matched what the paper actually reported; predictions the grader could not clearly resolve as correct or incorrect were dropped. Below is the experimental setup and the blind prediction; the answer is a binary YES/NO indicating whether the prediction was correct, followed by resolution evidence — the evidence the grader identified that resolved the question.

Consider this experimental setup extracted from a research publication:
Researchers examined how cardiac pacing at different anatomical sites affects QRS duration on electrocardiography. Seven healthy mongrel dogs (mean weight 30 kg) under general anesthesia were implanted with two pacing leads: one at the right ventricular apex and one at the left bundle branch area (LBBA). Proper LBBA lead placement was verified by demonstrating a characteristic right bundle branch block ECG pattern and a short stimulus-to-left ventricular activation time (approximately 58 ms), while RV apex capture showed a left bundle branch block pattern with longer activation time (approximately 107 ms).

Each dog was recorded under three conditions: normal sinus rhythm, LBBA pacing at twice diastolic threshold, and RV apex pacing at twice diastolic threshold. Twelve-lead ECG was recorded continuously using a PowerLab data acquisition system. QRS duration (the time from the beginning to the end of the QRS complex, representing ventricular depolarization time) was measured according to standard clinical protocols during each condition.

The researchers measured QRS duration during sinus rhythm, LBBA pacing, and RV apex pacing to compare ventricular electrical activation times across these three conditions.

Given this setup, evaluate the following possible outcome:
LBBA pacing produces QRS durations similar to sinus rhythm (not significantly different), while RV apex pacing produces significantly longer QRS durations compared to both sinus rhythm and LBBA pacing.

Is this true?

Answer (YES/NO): YES